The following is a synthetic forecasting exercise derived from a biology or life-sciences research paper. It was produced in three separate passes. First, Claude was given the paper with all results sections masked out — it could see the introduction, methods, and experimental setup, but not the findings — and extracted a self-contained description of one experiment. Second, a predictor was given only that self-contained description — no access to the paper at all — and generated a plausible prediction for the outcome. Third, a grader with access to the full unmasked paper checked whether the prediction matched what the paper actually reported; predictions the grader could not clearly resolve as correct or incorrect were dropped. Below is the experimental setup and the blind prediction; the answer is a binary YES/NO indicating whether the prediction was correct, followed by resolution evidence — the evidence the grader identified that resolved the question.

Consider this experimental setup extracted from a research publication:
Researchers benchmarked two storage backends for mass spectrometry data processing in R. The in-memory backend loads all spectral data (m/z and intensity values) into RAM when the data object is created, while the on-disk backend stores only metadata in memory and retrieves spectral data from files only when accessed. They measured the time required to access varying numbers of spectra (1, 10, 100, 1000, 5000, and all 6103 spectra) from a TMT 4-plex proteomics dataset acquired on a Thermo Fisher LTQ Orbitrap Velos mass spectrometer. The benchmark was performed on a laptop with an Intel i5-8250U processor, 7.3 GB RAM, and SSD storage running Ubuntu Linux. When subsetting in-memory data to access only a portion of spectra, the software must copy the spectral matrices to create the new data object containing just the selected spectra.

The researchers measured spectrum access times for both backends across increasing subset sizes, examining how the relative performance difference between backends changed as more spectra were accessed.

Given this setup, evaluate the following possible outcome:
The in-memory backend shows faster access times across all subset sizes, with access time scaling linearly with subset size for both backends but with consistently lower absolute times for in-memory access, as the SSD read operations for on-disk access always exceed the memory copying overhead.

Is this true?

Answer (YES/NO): NO